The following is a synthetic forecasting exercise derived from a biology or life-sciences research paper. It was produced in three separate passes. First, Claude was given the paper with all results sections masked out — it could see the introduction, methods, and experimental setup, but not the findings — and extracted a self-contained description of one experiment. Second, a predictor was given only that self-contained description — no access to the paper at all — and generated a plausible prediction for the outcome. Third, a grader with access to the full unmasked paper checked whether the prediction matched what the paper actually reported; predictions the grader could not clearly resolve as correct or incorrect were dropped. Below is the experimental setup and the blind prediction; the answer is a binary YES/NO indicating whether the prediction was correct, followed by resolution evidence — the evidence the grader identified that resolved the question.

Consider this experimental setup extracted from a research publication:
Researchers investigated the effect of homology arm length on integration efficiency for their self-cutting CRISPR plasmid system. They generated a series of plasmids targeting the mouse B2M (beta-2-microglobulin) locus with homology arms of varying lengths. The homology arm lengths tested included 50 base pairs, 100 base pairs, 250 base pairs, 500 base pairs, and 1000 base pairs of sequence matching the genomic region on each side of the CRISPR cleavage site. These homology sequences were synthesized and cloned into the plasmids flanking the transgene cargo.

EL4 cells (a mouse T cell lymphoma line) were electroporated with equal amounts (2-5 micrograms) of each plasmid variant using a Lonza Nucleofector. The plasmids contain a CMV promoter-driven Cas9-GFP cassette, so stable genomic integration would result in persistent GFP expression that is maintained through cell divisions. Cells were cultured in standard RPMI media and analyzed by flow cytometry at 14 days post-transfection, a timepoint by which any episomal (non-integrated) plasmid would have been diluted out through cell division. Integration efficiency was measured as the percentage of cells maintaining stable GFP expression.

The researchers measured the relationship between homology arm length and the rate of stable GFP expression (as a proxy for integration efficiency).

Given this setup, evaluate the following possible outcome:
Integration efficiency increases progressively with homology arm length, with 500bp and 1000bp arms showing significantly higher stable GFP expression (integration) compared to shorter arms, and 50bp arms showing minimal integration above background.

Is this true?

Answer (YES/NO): NO